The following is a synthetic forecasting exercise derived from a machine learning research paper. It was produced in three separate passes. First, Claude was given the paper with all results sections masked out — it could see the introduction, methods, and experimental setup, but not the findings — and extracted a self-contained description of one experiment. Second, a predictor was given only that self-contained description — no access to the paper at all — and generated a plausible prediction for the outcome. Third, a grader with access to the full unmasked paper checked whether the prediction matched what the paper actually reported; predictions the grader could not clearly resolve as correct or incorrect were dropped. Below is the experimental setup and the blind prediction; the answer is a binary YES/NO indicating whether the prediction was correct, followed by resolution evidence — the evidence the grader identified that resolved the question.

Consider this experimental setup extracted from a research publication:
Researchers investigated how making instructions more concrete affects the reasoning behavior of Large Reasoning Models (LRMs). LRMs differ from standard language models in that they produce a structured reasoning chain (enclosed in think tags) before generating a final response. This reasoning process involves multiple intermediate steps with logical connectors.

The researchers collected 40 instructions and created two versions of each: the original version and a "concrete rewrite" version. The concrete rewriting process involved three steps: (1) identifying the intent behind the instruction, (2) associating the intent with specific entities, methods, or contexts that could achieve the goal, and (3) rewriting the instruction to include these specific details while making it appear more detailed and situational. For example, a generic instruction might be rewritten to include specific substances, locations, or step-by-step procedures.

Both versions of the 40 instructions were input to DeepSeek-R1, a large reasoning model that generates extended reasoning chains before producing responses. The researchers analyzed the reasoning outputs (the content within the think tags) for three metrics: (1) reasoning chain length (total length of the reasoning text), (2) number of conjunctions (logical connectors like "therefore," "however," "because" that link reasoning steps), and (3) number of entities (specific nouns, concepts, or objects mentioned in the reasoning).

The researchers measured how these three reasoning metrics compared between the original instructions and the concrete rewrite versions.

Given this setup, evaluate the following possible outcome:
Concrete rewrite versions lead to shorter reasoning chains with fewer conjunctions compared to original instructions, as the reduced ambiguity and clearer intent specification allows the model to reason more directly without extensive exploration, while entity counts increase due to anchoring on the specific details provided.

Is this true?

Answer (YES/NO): NO